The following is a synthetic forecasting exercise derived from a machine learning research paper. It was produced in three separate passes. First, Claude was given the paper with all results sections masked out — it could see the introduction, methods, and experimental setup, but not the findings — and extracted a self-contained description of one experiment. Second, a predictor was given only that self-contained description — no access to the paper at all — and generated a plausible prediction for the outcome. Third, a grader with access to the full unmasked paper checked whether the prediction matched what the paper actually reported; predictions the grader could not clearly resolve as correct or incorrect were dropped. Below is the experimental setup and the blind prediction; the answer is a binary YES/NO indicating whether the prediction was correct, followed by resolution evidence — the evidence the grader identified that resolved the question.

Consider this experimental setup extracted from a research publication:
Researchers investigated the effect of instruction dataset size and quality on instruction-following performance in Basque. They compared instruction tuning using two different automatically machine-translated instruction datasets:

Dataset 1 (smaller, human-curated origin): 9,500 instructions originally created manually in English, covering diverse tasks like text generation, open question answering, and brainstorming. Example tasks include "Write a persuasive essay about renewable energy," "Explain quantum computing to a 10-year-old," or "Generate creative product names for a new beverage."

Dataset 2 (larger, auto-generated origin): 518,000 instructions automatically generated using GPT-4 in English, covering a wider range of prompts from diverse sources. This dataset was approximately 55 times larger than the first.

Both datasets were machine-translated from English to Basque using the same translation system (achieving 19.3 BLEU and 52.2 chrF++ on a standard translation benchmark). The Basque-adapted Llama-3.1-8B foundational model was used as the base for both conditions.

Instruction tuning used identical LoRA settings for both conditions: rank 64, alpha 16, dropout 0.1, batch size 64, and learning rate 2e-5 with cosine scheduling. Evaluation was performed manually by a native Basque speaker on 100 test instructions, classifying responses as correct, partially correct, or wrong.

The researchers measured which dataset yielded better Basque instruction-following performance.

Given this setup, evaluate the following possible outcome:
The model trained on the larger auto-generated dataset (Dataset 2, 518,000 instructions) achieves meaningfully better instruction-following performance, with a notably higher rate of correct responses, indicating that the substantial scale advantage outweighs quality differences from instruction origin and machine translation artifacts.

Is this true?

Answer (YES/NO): YES